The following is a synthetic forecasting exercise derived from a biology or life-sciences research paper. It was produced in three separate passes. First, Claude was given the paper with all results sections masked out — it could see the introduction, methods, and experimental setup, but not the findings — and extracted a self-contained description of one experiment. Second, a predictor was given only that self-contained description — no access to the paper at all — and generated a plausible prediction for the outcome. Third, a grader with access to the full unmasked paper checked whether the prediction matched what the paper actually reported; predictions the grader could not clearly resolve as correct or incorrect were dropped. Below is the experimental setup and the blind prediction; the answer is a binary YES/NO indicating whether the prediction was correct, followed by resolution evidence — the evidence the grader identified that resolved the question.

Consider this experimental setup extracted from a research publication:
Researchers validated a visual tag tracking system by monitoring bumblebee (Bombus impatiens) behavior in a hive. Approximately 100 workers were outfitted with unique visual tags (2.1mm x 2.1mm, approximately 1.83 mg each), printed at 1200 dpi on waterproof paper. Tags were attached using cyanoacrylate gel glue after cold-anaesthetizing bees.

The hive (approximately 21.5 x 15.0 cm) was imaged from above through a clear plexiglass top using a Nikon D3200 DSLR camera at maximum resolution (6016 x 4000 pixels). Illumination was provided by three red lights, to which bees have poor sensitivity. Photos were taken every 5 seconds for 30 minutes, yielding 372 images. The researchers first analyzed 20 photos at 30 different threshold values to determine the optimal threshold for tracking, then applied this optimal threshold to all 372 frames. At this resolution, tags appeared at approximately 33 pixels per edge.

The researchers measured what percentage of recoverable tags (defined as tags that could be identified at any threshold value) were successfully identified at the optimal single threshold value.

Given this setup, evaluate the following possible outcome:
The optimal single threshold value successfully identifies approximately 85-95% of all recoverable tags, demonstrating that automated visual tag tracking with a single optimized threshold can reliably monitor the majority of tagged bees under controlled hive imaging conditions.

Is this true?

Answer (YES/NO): YES